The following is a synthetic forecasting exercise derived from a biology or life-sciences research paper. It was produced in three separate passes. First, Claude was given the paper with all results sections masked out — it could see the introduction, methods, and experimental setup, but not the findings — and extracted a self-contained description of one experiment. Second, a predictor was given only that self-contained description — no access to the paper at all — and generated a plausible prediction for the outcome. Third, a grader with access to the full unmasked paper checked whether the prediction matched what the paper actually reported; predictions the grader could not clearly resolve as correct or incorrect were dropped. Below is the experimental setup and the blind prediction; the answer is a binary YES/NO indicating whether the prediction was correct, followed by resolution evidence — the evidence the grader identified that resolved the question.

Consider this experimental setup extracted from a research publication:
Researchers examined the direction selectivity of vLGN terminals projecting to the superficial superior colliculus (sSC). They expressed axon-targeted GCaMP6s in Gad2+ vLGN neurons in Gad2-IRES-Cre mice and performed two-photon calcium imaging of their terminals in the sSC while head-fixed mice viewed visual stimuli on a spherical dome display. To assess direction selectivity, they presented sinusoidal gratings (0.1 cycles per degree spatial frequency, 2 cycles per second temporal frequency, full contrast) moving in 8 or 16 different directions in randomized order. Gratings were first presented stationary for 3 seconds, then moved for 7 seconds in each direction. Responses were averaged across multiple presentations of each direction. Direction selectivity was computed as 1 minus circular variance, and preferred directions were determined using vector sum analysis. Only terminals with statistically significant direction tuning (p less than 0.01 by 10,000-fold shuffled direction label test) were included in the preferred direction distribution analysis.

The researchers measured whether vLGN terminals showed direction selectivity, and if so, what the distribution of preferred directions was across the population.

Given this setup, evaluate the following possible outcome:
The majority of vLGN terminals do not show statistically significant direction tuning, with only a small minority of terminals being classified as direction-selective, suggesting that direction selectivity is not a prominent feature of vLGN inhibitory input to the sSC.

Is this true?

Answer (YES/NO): NO